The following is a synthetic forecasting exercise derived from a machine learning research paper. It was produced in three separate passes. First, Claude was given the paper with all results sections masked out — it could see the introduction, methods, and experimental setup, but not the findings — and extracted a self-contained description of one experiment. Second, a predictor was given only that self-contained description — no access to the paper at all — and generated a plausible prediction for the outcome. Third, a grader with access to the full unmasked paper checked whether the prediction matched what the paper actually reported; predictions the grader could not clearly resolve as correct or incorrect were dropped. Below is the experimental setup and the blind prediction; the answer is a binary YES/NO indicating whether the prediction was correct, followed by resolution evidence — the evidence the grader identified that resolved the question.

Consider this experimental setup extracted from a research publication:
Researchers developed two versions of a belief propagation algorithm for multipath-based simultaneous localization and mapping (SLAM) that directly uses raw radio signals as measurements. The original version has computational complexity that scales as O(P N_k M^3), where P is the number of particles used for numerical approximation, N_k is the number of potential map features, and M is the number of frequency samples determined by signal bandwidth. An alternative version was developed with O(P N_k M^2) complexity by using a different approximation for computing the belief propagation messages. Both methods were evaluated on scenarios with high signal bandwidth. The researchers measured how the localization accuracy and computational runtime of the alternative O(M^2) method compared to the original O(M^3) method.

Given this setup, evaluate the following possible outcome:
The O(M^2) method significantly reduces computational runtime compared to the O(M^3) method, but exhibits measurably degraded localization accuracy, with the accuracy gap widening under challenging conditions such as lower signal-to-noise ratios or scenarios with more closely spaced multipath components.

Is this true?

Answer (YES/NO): NO